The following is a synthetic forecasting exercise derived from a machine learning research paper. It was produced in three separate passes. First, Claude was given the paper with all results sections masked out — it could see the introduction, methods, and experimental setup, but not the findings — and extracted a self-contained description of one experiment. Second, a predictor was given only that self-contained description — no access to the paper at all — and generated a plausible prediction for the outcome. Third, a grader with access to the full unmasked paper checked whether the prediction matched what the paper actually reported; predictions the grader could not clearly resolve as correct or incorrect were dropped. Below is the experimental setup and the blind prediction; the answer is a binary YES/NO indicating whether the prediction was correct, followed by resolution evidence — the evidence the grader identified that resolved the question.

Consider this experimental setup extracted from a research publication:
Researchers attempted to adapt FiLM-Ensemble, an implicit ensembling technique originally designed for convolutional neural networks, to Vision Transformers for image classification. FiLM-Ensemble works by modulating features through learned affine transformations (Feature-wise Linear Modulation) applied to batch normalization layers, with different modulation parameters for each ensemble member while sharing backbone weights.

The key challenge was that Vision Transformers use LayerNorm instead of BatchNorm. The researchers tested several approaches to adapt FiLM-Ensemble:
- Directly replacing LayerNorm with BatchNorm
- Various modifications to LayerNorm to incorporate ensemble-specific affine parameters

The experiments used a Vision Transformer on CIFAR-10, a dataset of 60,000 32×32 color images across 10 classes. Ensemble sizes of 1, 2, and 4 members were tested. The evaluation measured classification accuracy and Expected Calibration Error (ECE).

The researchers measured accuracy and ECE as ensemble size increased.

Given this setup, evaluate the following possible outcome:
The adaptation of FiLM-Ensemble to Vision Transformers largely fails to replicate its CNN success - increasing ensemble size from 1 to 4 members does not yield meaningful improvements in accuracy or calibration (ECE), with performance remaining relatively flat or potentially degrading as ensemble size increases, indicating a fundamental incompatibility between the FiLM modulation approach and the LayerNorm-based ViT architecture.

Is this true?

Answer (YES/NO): YES